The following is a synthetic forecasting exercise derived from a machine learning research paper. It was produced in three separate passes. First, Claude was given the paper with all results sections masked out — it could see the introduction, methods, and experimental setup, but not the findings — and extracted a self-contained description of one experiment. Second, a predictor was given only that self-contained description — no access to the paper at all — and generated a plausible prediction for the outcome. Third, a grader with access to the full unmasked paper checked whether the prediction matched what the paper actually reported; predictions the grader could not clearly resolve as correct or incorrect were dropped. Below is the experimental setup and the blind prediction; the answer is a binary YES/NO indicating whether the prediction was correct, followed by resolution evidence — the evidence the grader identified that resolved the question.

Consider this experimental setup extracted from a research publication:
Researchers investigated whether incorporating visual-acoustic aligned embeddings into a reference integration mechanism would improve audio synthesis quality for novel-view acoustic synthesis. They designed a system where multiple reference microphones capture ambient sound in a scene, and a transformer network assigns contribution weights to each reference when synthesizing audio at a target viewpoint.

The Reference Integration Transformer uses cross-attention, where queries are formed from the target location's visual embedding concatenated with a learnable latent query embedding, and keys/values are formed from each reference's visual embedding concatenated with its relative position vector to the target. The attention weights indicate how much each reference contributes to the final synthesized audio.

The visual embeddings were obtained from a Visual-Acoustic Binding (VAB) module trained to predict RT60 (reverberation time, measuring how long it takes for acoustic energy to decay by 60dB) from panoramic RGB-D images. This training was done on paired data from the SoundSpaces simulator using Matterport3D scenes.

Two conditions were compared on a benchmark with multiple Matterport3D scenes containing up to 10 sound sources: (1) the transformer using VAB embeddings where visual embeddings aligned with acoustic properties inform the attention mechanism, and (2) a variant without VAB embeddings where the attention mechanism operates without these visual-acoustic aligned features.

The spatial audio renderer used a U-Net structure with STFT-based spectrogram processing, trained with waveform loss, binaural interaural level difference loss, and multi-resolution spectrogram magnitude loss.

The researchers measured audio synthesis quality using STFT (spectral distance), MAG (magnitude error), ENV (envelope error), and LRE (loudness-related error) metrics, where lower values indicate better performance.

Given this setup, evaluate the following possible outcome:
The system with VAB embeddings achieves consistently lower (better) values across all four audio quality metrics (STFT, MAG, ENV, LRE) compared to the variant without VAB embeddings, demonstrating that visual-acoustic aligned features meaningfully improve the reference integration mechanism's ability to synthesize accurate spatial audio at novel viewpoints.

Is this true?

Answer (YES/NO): YES